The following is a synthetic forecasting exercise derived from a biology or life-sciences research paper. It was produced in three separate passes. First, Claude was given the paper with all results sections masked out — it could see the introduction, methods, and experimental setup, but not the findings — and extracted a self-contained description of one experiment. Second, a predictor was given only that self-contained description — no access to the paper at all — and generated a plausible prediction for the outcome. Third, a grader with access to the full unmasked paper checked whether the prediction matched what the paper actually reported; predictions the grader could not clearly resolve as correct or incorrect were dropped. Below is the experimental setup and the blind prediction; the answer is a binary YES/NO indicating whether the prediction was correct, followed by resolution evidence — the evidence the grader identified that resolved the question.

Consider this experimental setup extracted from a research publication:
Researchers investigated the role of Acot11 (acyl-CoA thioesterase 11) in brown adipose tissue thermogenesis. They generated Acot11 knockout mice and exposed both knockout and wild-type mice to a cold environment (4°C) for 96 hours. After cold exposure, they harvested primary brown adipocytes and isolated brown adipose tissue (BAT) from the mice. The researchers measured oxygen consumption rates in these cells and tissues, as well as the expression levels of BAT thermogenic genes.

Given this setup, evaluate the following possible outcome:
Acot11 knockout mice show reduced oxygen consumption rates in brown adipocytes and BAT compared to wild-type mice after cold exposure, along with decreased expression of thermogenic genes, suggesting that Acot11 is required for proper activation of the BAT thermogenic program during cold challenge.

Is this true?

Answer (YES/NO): NO